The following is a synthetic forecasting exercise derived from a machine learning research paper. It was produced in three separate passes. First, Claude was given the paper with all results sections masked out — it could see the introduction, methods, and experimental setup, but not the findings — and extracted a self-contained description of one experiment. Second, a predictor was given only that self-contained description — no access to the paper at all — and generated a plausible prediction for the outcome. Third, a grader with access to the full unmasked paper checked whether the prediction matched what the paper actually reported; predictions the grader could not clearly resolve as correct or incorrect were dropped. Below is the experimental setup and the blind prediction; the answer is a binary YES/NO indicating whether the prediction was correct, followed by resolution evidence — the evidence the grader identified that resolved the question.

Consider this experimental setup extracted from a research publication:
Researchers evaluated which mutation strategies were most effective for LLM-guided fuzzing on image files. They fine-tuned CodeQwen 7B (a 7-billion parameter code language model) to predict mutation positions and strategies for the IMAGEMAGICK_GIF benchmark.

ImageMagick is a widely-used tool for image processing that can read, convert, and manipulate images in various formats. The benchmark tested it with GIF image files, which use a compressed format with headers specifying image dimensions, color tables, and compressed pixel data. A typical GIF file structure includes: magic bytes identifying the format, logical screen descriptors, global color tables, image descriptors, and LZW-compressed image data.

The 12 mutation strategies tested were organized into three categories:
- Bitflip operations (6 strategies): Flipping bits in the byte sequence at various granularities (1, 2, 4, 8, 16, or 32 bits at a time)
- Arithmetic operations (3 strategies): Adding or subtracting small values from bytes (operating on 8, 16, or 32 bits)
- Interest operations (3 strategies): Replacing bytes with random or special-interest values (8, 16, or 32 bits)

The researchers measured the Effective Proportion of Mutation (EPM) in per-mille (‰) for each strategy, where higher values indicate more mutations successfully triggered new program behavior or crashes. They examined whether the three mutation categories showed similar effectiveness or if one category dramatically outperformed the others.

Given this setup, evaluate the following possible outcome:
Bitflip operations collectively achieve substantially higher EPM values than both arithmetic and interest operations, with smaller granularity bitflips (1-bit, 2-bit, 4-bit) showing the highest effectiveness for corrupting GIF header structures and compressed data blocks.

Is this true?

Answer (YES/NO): NO